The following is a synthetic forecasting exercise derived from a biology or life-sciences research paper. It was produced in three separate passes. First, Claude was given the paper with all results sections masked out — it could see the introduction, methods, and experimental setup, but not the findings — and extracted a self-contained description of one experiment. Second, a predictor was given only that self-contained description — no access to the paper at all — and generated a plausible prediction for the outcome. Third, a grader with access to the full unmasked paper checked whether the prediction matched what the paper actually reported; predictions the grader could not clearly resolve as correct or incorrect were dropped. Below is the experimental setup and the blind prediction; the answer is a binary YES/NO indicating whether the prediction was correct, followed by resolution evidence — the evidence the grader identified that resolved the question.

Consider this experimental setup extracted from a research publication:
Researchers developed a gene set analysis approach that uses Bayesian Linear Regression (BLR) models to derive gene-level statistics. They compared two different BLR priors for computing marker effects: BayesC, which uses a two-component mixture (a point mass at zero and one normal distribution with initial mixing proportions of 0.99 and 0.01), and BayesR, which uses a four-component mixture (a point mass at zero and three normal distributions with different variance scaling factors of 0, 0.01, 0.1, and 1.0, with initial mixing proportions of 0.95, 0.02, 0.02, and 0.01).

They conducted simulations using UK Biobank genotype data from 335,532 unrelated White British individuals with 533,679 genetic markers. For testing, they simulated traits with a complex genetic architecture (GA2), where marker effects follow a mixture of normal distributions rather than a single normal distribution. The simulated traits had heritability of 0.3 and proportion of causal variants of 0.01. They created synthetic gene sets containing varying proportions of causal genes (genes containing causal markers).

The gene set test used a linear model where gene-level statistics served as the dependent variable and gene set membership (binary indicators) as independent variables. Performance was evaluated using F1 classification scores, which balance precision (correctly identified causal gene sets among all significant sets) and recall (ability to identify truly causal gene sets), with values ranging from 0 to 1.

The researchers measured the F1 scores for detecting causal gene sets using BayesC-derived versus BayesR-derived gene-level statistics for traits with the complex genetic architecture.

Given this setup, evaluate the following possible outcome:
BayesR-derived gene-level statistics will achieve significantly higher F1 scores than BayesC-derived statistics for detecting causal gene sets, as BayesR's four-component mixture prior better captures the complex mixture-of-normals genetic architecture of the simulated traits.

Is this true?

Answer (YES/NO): NO